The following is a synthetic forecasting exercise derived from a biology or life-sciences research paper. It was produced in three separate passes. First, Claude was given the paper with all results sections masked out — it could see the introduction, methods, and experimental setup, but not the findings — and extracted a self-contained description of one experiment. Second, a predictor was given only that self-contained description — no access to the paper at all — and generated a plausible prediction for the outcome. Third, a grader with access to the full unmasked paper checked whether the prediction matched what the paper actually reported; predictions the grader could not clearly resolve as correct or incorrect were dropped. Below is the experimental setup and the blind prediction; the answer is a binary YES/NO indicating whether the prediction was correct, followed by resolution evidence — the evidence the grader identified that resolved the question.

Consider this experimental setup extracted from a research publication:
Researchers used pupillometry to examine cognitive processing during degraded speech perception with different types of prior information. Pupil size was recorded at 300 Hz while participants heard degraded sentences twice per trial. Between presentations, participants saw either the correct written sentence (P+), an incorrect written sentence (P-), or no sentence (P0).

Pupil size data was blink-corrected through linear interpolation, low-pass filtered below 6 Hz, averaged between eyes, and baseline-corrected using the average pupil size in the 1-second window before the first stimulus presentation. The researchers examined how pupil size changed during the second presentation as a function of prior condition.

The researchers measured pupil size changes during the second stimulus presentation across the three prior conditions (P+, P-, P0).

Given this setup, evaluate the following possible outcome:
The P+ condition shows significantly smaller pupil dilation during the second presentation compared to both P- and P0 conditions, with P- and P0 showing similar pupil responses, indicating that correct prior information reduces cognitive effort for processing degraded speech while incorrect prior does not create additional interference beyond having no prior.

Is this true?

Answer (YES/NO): NO